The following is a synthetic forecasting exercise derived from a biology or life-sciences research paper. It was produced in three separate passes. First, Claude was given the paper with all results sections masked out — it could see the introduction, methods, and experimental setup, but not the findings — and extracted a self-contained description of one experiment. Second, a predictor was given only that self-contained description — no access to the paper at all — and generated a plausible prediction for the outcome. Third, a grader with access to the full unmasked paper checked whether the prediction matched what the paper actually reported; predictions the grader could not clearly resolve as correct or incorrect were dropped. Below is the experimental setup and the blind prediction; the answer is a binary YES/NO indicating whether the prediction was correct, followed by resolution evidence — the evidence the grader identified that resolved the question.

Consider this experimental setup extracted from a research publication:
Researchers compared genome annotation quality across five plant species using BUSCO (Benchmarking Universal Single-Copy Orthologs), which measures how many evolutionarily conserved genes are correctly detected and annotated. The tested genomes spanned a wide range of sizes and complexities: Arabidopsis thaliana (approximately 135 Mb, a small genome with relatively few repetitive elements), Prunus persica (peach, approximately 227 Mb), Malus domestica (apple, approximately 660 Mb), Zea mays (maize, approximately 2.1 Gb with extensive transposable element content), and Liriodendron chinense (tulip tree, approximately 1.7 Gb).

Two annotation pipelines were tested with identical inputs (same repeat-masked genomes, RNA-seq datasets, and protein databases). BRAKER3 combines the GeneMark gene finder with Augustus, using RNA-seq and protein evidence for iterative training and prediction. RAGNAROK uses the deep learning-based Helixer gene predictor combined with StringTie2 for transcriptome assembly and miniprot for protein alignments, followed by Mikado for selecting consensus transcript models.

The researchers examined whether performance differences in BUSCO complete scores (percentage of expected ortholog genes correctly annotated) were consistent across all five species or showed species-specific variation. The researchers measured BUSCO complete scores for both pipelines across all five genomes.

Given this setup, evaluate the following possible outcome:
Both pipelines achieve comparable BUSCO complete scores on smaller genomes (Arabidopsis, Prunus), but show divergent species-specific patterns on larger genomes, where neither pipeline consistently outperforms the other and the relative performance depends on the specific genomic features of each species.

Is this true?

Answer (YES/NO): NO